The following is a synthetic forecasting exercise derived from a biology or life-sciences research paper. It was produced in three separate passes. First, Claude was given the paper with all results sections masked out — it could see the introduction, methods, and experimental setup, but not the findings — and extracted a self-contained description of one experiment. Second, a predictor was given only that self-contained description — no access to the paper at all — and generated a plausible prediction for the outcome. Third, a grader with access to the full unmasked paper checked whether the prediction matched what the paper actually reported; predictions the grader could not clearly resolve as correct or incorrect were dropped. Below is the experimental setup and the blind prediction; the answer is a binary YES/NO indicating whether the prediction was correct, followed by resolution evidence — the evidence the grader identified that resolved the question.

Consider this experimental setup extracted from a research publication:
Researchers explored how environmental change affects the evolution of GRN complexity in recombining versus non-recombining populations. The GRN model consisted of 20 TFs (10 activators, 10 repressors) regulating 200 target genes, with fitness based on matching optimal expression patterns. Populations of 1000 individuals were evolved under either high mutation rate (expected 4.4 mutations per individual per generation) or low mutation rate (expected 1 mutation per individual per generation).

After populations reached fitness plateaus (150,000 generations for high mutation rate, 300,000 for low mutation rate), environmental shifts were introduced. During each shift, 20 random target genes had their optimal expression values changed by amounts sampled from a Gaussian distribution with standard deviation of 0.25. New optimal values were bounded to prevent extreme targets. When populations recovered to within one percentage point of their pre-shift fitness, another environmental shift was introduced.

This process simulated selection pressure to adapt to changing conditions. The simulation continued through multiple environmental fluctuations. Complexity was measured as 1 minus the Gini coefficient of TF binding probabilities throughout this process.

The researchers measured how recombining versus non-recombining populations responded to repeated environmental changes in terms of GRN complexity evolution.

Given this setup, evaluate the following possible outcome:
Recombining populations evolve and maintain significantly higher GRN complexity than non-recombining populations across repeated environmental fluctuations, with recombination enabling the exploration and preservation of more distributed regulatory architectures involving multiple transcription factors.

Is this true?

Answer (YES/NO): NO